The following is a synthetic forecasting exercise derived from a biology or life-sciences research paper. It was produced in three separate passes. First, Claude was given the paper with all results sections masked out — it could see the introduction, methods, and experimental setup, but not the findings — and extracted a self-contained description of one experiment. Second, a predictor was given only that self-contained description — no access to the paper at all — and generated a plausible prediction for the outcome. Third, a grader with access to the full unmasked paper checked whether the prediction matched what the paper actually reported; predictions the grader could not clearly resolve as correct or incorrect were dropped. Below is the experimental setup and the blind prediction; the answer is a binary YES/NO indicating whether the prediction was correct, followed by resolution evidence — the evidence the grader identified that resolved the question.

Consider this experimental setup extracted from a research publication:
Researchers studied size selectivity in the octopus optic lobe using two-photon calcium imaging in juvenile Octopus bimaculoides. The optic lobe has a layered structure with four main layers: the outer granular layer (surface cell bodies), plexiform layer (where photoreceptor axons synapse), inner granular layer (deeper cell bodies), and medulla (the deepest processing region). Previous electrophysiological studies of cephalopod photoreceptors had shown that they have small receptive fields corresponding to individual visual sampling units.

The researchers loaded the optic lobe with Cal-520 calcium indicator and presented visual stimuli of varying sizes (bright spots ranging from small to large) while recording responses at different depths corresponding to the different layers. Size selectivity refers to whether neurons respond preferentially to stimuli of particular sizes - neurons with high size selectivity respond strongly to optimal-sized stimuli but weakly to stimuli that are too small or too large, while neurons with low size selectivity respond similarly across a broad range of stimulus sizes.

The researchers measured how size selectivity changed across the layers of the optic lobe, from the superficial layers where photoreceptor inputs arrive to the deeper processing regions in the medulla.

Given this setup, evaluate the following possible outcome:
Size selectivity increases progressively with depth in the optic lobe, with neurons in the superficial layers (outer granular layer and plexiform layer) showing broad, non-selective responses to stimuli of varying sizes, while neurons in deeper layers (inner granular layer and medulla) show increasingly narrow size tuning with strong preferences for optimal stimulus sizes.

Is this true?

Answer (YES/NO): YES